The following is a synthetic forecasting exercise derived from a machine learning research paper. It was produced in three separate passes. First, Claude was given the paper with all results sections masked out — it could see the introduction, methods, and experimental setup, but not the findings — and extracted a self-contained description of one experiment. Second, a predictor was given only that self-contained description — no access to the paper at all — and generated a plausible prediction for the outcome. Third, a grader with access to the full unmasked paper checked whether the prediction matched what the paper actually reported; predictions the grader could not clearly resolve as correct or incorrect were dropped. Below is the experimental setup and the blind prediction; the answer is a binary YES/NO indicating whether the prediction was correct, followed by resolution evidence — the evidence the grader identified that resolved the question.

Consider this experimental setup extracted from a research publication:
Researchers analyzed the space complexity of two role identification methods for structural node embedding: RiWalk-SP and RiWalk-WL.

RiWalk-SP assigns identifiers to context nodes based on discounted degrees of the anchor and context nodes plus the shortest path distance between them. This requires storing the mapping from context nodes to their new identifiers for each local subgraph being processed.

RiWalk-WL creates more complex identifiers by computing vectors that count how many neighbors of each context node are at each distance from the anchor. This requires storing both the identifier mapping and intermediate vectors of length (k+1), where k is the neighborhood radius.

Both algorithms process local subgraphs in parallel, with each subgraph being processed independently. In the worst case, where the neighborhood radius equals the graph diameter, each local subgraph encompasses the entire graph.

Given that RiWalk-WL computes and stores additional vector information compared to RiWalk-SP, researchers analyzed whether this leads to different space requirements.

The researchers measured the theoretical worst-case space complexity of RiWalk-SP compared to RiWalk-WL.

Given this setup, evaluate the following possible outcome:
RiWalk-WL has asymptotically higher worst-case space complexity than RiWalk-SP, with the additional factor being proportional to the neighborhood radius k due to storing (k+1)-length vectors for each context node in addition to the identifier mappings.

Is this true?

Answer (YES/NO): NO